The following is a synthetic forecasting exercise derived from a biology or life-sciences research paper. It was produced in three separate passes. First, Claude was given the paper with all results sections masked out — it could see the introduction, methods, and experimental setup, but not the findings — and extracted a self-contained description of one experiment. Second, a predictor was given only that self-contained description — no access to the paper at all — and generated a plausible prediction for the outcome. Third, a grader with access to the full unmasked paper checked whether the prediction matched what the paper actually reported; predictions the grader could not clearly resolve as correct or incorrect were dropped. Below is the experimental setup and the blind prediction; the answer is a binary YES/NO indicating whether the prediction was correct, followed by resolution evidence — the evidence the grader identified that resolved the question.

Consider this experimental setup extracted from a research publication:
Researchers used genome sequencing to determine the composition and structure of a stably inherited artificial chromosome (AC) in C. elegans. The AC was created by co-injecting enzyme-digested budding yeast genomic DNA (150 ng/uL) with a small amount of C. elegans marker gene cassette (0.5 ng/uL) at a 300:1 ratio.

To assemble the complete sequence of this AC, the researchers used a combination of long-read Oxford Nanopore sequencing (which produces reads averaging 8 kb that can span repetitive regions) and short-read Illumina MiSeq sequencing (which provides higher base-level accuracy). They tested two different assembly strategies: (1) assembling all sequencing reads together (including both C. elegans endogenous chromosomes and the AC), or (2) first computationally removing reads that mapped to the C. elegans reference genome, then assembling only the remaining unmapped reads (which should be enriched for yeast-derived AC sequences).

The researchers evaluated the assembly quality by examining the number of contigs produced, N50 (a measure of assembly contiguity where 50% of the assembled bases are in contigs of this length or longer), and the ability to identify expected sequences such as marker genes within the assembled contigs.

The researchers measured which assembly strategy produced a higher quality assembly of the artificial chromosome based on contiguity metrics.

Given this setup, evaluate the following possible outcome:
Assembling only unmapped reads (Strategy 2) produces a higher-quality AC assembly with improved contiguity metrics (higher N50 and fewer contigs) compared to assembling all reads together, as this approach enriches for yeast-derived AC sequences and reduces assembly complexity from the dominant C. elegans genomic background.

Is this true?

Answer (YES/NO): YES